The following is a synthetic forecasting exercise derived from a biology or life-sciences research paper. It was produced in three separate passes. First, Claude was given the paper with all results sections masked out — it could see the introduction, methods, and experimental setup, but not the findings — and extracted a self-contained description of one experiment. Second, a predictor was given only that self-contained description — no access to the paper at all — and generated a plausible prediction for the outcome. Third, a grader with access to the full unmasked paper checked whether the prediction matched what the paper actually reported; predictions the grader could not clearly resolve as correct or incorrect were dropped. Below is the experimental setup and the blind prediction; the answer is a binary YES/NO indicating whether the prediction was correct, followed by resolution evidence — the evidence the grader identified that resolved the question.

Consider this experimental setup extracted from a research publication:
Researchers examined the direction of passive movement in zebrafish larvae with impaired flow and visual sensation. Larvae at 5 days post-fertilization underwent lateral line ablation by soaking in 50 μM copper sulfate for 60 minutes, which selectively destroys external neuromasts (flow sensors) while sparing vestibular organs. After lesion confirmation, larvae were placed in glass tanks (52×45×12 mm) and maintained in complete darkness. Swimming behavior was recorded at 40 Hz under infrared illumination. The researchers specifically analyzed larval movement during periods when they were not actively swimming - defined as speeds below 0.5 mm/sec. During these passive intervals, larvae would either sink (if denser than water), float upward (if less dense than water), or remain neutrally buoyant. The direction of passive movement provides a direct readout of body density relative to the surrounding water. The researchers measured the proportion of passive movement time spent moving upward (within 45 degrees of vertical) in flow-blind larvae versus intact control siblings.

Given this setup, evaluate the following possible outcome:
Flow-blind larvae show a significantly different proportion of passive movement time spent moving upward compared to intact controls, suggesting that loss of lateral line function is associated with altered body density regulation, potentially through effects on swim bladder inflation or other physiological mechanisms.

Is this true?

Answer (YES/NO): YES